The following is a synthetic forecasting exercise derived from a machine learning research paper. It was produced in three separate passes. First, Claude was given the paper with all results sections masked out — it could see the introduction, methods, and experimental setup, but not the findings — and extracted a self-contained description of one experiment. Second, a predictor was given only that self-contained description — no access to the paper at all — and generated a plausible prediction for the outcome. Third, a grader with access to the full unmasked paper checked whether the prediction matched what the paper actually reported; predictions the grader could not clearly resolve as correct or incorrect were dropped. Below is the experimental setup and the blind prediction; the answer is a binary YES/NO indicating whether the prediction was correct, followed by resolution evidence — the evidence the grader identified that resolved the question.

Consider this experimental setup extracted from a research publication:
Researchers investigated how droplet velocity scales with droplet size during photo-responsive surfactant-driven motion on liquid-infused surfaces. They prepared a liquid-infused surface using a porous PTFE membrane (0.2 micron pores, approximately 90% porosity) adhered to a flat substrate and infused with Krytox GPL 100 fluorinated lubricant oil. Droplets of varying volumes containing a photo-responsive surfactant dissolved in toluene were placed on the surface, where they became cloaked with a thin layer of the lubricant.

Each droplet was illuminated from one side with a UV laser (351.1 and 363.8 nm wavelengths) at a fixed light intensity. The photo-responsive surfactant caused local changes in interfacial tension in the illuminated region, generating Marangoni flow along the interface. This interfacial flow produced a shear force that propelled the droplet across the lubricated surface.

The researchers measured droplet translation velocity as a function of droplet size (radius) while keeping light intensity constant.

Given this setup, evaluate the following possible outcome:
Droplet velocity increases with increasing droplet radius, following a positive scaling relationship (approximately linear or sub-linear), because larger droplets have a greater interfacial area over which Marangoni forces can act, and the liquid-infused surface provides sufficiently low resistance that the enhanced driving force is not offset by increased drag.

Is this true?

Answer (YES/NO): NO